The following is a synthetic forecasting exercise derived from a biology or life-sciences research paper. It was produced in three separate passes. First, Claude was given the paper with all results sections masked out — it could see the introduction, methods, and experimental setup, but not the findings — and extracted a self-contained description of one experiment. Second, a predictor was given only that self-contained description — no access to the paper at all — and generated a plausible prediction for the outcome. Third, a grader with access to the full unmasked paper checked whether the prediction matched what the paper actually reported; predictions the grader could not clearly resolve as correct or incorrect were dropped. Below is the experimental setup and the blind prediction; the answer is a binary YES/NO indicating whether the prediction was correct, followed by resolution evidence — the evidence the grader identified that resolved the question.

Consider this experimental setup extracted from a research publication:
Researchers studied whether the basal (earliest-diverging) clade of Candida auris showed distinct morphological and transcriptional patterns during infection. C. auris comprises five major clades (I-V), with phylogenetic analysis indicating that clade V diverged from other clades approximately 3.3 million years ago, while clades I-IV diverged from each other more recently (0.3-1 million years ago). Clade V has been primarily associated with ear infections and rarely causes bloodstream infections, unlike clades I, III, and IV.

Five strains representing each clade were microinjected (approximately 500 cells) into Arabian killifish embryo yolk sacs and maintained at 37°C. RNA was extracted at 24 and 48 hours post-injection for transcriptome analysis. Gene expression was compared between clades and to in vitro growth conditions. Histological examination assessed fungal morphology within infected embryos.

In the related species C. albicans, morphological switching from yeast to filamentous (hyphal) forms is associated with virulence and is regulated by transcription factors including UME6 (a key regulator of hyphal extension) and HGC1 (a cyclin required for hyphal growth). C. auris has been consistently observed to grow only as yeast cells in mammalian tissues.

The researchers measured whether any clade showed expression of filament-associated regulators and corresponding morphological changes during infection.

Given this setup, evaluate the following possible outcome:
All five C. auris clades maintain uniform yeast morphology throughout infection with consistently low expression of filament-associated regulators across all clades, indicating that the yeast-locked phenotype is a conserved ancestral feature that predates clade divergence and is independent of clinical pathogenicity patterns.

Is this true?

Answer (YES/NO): NO